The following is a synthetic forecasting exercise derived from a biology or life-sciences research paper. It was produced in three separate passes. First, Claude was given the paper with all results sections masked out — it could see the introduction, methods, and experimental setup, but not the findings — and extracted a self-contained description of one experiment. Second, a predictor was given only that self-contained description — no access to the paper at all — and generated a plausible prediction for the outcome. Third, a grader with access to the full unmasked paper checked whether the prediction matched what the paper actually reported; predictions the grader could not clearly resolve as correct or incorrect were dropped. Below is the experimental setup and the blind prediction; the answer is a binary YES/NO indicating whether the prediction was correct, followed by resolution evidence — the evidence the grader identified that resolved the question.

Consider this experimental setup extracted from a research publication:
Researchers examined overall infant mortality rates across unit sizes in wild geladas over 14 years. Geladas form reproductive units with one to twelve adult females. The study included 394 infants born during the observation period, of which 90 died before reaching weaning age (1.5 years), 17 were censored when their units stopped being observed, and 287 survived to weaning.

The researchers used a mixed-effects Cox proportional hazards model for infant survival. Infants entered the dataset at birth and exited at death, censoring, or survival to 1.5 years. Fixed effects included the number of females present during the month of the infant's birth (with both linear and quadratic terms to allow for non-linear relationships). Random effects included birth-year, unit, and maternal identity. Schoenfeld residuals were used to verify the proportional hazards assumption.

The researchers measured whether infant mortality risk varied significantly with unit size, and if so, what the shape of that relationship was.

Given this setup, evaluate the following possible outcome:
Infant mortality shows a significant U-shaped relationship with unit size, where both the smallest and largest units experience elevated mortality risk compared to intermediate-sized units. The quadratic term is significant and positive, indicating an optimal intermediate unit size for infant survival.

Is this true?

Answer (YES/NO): YES